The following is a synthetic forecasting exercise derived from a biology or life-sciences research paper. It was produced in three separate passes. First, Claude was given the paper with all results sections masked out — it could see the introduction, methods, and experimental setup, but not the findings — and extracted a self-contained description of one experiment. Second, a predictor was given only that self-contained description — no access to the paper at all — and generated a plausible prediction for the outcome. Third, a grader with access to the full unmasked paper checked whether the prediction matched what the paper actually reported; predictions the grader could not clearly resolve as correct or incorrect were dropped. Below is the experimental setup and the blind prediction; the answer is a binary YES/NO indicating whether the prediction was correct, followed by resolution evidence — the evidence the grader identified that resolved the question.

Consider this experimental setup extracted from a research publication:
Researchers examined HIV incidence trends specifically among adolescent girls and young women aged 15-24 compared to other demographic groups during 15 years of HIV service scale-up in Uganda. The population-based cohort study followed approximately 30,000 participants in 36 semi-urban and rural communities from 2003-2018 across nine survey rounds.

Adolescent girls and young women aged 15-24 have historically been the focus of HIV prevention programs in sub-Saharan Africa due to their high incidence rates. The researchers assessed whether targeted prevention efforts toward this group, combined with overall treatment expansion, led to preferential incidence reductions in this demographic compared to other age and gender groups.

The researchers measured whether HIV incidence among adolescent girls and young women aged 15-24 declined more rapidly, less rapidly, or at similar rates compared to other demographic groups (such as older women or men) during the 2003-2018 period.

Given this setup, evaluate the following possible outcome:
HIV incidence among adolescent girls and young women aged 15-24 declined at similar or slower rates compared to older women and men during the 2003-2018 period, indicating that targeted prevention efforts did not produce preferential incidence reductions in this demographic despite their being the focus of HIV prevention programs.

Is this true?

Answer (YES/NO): NO